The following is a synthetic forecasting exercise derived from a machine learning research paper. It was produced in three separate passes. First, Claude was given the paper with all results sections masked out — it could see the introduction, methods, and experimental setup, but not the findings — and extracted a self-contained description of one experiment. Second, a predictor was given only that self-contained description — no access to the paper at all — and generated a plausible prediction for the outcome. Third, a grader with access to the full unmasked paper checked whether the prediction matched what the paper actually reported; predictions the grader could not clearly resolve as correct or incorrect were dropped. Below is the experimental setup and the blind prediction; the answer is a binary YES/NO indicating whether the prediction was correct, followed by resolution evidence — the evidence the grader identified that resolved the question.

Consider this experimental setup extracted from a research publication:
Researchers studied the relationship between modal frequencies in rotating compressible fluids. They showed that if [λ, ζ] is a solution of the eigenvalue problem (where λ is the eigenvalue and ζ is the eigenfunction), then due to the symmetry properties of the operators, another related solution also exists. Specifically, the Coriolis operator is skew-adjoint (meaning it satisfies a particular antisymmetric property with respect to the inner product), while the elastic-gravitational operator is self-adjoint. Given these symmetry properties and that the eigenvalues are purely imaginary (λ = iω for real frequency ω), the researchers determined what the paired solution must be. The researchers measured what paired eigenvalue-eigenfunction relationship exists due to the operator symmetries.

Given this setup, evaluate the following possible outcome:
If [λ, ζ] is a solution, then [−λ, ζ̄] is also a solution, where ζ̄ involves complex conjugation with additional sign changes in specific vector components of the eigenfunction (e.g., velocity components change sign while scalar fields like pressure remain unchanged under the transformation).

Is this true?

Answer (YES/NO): NO